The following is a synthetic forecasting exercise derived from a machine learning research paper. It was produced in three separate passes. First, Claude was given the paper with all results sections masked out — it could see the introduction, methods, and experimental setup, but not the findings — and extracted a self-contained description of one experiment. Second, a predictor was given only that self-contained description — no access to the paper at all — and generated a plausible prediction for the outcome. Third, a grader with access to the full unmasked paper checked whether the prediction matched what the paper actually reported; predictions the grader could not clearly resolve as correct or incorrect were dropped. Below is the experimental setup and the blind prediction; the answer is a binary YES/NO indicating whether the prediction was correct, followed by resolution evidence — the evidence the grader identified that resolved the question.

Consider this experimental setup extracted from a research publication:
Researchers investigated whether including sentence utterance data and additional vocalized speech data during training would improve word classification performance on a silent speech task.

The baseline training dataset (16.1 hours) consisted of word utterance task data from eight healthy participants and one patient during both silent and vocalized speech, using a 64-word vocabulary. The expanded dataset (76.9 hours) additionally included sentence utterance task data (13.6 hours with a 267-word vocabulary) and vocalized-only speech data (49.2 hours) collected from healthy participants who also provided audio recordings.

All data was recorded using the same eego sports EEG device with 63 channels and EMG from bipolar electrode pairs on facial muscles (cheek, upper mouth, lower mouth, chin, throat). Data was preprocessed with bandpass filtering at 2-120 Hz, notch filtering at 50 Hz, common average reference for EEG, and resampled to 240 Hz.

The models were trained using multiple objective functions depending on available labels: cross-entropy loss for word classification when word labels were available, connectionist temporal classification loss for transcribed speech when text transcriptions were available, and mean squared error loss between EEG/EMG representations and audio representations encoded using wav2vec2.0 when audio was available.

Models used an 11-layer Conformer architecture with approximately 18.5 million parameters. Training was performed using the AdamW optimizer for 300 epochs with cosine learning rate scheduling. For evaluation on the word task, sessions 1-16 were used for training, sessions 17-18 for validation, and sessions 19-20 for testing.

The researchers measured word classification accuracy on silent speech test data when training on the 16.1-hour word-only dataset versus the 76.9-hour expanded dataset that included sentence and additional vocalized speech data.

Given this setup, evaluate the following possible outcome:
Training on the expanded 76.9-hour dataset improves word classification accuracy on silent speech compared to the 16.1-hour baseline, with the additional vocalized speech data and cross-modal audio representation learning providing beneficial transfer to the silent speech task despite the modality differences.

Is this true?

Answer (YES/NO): YES